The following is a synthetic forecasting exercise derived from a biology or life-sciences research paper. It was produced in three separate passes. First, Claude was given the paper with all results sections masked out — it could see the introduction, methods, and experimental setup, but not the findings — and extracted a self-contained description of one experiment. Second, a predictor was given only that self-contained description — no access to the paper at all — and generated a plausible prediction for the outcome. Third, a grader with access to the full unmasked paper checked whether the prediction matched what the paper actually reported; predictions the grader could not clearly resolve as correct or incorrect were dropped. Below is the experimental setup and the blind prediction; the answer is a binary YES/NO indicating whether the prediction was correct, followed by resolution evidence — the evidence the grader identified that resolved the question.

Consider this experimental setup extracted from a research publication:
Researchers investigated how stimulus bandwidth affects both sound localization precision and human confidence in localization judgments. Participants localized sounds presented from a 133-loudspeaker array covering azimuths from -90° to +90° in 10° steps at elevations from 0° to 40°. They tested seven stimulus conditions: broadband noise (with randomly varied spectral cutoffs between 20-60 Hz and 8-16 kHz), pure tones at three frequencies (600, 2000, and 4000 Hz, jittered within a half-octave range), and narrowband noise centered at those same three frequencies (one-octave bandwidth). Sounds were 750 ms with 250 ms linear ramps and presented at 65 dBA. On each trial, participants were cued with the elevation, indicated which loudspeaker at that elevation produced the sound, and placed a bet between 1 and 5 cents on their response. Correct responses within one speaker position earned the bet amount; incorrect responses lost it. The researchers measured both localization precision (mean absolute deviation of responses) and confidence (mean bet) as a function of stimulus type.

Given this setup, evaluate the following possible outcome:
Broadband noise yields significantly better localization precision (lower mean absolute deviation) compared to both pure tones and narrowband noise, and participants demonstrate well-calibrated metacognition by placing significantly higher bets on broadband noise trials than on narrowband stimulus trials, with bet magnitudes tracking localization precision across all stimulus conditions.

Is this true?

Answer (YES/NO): YES